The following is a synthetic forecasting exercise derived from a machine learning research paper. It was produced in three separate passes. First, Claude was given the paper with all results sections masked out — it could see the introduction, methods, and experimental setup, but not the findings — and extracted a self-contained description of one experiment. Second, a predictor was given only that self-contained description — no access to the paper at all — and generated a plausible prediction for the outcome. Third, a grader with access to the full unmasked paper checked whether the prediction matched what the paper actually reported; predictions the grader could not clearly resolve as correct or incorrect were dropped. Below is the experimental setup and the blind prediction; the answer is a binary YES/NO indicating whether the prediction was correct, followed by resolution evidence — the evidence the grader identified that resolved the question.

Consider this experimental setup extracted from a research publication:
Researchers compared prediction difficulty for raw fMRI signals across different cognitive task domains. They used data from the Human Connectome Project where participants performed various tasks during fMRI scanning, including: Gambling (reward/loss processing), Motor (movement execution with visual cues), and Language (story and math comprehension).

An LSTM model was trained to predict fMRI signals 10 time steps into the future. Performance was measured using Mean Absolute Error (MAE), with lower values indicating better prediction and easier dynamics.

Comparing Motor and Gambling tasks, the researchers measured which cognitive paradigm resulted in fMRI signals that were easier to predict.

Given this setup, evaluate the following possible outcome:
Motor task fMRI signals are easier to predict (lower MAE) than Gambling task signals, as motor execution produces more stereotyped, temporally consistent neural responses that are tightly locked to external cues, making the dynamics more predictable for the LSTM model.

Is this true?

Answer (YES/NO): YES